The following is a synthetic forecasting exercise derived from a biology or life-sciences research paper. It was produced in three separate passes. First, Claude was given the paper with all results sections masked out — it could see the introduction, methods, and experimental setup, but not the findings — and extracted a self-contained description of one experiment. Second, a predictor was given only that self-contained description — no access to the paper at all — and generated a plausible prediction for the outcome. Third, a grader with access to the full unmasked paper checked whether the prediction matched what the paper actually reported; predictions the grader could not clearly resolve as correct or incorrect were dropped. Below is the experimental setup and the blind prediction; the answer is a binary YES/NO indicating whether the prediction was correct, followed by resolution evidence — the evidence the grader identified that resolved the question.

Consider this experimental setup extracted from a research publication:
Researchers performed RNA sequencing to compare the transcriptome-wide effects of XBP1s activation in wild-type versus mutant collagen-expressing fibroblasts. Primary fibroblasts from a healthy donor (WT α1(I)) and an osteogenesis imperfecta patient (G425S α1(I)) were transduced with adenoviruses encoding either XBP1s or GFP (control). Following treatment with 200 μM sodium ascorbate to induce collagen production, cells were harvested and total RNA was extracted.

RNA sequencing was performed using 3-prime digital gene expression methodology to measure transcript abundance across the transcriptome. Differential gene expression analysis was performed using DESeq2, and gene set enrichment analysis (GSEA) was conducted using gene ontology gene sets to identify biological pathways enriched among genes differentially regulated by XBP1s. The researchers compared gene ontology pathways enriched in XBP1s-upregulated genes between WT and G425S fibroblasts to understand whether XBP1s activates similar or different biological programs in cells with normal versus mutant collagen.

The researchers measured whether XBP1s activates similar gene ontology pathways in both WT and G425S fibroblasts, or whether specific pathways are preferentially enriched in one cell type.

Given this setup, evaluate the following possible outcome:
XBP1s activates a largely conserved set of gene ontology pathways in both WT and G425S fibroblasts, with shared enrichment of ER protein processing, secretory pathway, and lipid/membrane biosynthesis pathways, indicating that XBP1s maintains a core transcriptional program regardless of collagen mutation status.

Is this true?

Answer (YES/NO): YES